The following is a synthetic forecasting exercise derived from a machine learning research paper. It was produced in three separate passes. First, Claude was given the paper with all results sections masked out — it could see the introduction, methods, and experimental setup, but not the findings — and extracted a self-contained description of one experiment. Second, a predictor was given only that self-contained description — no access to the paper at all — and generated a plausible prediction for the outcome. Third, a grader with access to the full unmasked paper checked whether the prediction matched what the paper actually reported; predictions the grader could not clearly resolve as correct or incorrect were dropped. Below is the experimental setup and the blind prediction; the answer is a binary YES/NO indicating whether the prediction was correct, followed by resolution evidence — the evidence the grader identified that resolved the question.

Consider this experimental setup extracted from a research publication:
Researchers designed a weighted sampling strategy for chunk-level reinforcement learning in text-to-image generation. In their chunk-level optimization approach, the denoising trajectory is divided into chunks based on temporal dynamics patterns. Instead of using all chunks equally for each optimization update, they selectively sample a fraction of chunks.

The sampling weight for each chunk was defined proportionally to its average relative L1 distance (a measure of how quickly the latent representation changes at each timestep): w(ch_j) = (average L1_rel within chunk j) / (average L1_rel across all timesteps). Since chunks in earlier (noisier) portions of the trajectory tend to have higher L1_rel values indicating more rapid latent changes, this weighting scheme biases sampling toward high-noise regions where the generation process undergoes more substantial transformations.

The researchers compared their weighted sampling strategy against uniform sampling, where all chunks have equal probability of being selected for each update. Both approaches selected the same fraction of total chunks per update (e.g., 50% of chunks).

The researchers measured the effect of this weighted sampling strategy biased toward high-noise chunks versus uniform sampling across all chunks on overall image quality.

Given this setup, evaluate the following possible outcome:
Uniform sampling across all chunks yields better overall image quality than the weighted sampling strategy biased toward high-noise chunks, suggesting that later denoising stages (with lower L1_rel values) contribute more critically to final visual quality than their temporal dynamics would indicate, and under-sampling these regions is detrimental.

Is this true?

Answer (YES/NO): NO